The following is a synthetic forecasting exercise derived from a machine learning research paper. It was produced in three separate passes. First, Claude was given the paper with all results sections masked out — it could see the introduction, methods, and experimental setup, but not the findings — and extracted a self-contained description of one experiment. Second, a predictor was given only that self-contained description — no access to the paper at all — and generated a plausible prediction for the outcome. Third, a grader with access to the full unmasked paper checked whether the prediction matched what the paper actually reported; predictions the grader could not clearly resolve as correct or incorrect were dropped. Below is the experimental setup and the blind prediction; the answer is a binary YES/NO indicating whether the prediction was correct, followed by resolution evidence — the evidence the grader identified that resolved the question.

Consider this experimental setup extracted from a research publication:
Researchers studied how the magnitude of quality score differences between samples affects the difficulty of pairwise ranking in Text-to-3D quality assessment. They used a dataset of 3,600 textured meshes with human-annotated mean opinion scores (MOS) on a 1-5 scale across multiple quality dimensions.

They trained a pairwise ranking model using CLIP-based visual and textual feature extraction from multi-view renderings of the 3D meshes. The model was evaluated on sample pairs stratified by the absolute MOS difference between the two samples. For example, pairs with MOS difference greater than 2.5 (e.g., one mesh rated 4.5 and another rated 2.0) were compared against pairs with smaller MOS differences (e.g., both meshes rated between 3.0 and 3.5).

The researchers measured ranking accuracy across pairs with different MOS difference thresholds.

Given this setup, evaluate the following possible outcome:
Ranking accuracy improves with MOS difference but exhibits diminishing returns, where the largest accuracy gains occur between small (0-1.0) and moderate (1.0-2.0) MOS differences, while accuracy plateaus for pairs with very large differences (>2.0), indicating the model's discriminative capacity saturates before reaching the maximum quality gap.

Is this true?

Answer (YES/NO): YES